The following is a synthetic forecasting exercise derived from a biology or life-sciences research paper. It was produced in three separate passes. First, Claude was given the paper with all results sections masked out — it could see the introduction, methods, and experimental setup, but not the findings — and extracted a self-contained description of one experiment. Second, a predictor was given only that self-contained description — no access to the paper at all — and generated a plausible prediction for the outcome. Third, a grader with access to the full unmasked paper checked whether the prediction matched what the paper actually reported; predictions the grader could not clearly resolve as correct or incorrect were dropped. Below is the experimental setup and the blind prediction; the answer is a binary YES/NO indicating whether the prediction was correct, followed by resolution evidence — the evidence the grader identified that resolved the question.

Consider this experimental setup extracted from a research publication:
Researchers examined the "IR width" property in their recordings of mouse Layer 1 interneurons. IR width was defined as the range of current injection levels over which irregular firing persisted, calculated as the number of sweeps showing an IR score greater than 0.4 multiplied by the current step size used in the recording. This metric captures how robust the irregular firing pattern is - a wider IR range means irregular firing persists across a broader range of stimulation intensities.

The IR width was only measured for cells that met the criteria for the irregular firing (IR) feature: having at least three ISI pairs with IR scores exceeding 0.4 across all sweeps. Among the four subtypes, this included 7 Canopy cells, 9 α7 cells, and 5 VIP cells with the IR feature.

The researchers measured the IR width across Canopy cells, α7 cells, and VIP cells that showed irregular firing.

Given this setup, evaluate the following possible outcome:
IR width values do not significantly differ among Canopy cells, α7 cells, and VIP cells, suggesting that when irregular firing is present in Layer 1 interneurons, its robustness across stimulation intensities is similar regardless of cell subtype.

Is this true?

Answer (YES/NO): NO